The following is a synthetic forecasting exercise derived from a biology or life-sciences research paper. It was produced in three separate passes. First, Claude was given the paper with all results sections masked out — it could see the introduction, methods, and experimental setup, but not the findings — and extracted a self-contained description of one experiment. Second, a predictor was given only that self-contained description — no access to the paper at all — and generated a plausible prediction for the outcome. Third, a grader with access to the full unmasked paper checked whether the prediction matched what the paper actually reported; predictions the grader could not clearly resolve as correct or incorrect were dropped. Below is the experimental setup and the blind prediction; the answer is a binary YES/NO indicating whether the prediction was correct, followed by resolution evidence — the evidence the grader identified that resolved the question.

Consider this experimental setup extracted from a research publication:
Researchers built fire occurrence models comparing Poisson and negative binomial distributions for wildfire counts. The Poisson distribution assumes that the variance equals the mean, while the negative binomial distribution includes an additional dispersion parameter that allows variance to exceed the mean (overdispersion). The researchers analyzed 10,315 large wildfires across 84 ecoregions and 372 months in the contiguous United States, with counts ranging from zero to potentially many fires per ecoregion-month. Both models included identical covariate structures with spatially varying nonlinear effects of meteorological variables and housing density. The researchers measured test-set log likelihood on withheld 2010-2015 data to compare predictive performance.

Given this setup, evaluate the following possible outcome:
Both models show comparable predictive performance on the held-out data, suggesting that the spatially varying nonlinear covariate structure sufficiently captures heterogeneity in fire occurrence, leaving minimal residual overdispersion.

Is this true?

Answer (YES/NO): NO